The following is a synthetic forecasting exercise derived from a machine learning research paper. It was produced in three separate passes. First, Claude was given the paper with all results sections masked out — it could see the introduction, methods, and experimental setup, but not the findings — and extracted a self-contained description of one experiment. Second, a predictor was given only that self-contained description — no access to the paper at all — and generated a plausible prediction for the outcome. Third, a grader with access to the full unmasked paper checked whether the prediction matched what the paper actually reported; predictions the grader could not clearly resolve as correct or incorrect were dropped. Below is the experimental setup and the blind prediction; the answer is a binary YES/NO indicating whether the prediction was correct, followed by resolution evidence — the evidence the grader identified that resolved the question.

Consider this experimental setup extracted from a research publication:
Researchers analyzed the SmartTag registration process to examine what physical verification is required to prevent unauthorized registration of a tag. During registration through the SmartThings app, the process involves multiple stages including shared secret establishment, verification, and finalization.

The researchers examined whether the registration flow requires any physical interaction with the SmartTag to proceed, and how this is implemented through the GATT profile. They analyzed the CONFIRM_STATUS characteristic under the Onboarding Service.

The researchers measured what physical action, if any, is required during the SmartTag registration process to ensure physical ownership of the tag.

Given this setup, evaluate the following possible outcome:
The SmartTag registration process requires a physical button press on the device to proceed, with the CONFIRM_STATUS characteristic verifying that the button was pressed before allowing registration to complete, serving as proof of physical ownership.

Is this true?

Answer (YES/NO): YES